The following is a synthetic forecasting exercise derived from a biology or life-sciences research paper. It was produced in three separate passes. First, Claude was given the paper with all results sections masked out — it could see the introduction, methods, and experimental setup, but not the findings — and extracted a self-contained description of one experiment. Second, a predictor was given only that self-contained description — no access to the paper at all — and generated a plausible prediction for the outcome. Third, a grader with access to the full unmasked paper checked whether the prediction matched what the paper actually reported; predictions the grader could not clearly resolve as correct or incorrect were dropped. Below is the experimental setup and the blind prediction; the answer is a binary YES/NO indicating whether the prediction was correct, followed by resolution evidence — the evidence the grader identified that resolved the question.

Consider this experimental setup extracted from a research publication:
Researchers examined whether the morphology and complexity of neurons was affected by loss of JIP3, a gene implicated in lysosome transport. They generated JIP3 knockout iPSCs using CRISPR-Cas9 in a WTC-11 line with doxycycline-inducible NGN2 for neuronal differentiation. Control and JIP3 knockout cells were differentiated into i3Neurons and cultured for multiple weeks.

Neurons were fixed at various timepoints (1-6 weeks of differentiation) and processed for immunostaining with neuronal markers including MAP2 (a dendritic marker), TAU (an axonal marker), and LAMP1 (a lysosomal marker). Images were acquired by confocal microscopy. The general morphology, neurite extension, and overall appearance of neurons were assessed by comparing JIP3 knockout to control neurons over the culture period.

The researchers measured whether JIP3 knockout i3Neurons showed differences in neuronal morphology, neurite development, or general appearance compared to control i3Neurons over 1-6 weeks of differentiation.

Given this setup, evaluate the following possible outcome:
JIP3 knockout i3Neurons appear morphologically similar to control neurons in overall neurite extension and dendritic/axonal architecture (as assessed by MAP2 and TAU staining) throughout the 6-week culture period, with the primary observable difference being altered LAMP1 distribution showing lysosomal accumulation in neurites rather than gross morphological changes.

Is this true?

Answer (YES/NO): NO